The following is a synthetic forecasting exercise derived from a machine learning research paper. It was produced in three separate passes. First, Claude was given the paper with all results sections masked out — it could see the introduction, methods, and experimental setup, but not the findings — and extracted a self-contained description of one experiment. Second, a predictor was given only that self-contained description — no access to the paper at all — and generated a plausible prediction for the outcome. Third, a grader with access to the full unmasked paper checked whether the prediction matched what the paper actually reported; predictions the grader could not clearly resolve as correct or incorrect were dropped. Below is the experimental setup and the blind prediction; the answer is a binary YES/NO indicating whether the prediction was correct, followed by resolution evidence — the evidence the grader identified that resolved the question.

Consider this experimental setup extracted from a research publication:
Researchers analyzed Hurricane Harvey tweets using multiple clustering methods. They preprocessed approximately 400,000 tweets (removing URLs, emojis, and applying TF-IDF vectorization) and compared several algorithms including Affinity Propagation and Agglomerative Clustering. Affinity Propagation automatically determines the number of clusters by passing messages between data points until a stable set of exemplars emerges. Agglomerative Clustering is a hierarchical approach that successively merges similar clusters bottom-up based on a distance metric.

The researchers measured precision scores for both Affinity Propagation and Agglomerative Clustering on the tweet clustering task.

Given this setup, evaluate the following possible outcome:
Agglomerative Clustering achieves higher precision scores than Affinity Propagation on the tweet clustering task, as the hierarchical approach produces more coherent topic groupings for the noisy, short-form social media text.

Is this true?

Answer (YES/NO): YES